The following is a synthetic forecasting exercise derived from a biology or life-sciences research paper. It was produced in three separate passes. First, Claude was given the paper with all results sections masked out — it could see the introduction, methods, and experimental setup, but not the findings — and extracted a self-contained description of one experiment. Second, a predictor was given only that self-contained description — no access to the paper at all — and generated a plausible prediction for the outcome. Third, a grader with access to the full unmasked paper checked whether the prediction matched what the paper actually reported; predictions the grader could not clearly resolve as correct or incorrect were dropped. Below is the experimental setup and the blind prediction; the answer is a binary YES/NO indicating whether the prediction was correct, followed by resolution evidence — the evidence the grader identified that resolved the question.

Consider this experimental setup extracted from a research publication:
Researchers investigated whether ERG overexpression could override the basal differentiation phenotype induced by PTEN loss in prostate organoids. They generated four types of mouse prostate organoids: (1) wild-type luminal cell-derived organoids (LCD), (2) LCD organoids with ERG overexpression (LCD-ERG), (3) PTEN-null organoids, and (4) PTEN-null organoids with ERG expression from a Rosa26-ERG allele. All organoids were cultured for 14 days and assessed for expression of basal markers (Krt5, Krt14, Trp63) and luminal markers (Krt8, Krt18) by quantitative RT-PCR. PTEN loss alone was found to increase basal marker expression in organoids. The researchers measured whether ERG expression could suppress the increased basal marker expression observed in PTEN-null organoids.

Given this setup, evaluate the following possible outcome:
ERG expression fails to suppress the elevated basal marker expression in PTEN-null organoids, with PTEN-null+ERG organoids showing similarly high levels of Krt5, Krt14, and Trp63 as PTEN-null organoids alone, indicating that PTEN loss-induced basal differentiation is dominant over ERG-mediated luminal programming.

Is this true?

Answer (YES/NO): NO